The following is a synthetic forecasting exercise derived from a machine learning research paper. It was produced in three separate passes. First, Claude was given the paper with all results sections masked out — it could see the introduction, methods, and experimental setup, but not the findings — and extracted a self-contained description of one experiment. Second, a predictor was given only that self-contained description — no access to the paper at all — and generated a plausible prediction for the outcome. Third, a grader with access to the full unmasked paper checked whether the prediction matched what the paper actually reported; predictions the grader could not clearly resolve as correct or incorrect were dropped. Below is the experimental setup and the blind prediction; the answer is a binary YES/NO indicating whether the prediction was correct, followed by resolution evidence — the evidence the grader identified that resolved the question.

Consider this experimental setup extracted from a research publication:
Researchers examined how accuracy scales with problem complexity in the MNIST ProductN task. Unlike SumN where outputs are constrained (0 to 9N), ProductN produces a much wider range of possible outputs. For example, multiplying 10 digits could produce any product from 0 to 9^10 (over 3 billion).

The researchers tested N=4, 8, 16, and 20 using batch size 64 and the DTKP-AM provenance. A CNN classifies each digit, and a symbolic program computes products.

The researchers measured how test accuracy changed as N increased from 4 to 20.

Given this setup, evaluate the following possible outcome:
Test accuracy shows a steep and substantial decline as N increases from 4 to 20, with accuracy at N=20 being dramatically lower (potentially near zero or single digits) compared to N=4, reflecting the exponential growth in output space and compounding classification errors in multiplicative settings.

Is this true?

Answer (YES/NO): NO